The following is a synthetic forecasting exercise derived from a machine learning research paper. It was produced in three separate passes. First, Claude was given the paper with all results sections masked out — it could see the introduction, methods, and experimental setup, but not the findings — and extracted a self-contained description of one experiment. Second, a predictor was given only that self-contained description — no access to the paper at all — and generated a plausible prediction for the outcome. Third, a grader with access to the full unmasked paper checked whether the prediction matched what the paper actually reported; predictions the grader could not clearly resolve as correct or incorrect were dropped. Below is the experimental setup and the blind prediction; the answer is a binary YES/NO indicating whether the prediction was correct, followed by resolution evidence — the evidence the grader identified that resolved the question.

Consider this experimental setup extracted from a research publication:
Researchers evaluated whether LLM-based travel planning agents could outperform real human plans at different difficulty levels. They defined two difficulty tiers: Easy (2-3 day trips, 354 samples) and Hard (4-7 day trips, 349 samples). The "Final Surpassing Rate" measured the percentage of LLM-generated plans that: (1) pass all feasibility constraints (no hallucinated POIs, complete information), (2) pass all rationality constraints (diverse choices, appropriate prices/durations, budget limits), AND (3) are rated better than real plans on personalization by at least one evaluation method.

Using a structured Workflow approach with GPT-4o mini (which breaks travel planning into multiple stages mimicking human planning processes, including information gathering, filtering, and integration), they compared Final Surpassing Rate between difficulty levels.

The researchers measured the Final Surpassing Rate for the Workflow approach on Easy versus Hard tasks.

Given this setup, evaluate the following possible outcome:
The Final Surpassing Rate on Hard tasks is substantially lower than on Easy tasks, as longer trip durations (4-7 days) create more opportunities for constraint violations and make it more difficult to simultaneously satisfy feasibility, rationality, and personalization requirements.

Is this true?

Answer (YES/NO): NO